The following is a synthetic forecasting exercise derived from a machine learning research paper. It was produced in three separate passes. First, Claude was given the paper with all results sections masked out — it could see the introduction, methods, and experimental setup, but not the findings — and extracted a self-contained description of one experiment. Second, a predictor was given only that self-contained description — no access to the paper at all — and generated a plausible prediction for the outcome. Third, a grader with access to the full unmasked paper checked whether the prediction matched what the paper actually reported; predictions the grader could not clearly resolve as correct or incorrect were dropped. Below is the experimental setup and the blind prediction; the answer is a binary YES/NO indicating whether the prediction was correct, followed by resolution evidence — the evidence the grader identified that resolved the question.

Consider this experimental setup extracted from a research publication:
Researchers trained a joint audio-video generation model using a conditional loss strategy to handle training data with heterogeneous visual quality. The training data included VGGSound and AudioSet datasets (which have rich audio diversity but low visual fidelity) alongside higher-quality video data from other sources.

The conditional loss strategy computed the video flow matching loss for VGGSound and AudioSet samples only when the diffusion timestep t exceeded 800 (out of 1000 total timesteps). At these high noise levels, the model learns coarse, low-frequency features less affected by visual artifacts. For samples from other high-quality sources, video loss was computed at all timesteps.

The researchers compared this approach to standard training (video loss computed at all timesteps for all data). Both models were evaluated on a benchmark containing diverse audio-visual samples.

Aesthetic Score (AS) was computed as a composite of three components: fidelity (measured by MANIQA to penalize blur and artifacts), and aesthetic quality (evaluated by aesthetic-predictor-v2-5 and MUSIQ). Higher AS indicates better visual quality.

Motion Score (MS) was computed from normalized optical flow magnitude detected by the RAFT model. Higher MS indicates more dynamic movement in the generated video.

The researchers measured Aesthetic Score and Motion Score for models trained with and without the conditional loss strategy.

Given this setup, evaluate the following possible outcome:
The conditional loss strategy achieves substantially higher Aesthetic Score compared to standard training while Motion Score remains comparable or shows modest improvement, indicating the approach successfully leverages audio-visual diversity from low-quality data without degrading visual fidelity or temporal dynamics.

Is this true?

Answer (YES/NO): NO